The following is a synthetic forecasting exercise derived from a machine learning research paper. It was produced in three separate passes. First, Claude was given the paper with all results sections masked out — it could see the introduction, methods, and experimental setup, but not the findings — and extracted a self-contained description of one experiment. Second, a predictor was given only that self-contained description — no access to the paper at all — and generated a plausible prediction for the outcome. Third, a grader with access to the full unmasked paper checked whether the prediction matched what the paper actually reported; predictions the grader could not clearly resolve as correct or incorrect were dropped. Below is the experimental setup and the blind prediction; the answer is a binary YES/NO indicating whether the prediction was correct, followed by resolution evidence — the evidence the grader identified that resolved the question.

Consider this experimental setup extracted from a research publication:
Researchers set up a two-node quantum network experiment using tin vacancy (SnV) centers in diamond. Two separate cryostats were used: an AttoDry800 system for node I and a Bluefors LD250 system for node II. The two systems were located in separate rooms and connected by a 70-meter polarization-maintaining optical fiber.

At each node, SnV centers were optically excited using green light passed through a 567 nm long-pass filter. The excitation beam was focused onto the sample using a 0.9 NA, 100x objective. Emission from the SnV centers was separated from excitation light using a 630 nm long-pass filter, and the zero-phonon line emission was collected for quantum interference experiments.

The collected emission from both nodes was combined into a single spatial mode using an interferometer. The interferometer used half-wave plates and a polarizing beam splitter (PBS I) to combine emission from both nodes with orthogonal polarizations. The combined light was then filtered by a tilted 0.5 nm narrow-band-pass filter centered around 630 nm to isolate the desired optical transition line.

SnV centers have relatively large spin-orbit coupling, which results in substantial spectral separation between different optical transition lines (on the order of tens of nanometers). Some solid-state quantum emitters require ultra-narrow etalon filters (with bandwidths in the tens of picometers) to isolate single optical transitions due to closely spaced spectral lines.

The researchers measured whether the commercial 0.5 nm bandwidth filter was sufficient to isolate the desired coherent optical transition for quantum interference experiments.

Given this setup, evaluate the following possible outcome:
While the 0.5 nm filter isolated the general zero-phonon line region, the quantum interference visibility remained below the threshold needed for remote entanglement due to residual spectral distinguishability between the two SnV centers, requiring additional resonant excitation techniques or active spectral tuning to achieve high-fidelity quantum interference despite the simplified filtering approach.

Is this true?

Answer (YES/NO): NO